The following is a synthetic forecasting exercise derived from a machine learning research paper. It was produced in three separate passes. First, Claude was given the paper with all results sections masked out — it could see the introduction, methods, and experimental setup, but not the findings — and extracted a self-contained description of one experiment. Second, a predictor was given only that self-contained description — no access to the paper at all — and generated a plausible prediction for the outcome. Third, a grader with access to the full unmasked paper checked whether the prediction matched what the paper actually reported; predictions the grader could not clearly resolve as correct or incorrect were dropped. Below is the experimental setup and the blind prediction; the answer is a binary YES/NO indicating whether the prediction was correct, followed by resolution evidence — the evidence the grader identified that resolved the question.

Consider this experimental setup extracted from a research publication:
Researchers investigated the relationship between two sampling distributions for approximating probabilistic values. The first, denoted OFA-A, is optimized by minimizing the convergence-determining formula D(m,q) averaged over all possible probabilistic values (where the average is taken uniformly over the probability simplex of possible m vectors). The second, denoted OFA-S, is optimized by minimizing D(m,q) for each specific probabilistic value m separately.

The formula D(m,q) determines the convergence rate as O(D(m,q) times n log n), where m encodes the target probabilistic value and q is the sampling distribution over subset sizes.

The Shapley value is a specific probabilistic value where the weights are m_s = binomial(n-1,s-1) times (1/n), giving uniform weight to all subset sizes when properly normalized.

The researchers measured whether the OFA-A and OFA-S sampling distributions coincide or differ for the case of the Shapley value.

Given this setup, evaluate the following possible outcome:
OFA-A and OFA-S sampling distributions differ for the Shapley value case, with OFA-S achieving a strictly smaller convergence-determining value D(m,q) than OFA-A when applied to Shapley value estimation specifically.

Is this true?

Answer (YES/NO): NO